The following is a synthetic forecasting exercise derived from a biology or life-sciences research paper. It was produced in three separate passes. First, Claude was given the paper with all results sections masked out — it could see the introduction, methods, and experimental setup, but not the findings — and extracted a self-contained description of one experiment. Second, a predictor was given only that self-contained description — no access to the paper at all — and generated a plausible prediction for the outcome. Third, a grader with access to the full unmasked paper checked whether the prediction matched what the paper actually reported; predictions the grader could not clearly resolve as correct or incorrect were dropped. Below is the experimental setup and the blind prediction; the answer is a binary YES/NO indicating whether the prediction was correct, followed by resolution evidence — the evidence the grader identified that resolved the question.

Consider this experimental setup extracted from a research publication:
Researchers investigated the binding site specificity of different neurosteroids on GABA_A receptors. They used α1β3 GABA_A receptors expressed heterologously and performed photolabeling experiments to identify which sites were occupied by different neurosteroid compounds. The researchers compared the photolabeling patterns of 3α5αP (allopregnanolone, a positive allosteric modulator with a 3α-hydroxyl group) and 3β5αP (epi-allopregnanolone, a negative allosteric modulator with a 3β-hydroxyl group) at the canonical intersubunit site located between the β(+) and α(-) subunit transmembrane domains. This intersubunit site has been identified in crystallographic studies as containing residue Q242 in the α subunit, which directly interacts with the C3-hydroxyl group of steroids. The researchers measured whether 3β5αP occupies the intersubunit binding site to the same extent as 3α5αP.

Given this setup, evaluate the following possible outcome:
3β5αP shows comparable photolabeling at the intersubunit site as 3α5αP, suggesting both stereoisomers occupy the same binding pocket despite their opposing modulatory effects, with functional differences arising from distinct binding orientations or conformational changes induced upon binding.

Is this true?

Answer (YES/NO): NO